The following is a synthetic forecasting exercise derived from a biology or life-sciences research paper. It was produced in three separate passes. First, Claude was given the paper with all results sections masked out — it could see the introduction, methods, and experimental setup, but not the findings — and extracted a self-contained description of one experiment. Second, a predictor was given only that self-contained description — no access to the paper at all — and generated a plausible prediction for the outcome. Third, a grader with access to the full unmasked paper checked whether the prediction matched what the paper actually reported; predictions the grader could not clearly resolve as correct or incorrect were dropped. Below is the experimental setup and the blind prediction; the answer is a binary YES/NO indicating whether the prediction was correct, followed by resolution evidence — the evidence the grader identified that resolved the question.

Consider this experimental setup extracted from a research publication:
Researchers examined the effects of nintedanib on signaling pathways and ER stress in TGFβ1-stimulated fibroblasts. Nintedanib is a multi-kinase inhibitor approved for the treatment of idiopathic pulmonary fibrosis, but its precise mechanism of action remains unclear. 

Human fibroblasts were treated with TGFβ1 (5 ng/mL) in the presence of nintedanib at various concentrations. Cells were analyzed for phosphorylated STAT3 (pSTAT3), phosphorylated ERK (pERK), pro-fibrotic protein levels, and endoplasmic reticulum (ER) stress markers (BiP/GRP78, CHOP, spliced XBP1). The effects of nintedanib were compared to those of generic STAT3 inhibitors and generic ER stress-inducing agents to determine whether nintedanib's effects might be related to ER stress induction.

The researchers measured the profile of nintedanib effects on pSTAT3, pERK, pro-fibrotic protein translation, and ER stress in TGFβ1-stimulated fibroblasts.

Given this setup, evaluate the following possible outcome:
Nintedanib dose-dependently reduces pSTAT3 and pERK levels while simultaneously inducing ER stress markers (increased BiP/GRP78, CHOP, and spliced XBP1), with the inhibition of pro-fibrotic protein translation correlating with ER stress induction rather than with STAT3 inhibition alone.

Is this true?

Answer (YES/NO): YES